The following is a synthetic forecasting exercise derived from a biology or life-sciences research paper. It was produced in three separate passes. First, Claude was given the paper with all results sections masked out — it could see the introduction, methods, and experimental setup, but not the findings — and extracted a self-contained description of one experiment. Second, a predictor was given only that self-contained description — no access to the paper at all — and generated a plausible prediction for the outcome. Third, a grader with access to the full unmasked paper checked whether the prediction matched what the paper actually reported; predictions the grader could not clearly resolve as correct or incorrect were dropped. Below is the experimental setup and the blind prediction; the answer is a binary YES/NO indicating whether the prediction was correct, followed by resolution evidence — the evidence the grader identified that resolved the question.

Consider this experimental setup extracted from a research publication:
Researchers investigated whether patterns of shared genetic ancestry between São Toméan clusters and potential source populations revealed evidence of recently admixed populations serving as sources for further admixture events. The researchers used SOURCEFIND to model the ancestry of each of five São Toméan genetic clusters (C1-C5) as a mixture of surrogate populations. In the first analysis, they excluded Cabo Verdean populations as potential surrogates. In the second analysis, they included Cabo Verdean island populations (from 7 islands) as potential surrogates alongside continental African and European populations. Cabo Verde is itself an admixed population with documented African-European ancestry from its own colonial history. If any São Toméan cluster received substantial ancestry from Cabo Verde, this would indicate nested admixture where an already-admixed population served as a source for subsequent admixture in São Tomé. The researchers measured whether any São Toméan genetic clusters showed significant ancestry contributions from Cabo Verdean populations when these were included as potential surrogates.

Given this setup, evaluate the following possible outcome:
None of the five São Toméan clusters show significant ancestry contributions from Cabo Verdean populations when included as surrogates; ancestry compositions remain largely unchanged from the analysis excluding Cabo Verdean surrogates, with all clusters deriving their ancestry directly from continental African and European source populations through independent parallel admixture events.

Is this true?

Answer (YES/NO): NO